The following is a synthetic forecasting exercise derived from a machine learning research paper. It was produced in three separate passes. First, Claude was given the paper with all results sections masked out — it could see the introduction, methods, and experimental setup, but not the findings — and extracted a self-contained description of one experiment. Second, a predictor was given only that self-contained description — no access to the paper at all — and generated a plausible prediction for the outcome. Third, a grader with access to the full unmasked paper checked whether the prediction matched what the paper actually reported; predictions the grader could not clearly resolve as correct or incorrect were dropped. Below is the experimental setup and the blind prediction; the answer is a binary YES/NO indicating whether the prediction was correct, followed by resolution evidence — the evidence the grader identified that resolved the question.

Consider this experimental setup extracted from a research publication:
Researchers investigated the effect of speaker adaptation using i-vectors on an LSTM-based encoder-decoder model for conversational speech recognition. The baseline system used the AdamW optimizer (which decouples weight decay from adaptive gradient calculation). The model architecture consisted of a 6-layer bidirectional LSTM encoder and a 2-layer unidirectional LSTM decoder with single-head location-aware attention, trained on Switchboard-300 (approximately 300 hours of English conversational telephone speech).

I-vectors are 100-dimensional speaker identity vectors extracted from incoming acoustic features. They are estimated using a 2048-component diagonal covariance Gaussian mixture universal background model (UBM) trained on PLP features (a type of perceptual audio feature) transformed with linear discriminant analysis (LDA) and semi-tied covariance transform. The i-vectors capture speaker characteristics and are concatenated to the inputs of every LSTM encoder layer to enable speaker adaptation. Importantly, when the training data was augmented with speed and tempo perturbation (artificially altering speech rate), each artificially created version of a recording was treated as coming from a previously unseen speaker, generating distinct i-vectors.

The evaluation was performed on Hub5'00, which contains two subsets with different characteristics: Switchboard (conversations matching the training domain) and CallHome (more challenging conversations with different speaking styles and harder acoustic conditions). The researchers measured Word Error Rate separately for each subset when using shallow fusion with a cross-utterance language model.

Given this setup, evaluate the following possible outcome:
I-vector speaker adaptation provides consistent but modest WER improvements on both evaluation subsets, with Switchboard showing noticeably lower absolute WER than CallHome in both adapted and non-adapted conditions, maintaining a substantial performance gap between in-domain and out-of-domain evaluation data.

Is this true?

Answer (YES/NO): YES